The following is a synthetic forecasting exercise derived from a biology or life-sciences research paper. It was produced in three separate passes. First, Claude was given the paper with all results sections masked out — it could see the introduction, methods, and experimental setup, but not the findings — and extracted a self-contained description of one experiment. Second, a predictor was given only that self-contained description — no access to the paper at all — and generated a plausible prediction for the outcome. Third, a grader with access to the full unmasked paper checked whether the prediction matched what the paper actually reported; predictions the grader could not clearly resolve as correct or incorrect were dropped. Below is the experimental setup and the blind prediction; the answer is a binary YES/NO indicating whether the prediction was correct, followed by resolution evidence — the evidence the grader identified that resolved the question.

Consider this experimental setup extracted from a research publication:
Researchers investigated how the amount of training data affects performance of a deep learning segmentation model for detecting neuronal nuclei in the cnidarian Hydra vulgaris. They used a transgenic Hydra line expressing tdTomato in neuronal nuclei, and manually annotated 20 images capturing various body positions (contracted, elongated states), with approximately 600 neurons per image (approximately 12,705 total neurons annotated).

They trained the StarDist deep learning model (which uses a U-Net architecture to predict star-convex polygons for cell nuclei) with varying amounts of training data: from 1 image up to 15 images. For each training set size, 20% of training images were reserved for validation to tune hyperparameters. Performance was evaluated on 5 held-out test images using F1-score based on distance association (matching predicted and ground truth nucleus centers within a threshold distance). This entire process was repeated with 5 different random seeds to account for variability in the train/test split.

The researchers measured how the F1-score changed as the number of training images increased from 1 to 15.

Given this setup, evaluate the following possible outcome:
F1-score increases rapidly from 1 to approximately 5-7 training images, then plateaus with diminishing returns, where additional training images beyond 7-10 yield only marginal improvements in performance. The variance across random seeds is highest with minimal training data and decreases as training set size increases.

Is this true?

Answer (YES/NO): NO